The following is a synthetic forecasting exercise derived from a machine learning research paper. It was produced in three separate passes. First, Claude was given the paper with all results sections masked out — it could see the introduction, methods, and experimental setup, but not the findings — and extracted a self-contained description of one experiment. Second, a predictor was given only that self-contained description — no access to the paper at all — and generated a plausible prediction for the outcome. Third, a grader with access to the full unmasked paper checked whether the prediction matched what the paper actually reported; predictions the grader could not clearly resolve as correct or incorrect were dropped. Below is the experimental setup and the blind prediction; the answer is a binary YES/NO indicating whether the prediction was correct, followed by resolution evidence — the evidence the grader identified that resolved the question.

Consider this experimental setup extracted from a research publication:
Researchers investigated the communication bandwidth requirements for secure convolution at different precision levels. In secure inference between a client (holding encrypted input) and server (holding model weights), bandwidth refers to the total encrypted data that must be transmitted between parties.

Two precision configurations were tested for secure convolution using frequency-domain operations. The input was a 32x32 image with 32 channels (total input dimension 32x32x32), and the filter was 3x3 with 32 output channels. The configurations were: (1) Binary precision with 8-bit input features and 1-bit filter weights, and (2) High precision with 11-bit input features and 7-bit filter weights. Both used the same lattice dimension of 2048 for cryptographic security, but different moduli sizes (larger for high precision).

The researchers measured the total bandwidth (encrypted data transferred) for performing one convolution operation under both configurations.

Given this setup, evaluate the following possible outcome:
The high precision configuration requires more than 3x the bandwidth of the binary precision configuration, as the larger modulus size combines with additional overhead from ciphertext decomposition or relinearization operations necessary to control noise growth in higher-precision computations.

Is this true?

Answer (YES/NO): NO